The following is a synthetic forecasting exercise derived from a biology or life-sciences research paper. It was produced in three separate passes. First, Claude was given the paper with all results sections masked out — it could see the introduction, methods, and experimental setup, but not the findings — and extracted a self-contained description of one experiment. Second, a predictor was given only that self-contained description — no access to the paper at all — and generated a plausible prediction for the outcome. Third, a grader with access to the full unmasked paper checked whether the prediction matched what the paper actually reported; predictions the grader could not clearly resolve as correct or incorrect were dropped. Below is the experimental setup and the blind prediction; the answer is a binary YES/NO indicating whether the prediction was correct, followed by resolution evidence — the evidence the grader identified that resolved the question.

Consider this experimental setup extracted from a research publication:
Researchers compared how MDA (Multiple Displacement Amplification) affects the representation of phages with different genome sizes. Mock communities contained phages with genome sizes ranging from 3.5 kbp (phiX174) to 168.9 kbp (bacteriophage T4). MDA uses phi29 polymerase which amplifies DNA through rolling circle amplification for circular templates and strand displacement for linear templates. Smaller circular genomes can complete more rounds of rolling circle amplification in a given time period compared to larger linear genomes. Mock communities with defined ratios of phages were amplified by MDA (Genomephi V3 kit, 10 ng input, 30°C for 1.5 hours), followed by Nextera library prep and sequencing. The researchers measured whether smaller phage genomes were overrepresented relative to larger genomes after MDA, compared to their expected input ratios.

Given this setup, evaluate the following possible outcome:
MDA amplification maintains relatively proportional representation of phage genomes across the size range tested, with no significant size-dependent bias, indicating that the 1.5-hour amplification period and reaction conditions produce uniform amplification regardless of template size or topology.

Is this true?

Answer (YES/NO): NO